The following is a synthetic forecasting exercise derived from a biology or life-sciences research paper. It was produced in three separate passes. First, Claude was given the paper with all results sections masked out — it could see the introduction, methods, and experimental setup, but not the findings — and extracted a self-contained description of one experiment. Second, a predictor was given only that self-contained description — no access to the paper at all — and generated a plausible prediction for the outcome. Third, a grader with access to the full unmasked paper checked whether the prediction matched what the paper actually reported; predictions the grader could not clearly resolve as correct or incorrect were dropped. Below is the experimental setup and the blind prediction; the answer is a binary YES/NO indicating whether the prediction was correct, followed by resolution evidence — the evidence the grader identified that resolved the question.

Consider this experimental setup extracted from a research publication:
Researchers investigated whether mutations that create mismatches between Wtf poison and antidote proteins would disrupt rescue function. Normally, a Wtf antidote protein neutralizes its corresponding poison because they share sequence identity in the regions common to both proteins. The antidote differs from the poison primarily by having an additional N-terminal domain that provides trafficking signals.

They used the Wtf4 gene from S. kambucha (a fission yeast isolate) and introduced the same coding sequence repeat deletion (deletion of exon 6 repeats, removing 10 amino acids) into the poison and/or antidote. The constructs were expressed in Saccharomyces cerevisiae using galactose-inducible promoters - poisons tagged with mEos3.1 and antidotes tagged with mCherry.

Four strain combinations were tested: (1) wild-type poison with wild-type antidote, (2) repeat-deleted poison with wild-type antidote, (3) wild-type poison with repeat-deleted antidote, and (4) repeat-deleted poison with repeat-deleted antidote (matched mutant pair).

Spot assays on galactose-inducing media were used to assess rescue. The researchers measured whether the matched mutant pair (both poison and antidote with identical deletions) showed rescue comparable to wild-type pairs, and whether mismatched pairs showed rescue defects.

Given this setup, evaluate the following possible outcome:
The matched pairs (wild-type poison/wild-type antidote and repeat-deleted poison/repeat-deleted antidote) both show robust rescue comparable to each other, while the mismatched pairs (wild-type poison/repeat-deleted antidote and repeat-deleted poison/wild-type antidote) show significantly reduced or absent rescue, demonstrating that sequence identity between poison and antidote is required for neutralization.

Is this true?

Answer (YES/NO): NO